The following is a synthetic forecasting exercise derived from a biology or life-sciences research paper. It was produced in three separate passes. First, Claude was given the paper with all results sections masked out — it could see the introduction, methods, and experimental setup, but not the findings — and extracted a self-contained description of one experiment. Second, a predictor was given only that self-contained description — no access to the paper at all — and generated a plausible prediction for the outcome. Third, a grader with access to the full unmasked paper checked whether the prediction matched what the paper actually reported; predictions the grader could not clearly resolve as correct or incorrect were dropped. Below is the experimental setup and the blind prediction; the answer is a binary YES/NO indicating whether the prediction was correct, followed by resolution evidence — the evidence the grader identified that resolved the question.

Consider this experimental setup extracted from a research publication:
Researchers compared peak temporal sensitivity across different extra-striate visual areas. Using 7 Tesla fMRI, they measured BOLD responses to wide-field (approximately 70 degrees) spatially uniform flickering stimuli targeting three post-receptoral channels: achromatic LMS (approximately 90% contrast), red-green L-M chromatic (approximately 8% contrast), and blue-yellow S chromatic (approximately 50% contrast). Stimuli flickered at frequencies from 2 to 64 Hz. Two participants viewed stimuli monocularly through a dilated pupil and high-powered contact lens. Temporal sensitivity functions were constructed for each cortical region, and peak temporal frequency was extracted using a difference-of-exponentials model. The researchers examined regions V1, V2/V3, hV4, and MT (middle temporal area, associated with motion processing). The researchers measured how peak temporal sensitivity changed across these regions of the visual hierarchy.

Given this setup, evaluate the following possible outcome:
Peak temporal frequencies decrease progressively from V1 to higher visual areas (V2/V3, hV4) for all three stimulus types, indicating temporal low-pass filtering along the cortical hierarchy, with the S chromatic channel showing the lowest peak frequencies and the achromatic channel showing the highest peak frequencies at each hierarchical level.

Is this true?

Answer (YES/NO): NO